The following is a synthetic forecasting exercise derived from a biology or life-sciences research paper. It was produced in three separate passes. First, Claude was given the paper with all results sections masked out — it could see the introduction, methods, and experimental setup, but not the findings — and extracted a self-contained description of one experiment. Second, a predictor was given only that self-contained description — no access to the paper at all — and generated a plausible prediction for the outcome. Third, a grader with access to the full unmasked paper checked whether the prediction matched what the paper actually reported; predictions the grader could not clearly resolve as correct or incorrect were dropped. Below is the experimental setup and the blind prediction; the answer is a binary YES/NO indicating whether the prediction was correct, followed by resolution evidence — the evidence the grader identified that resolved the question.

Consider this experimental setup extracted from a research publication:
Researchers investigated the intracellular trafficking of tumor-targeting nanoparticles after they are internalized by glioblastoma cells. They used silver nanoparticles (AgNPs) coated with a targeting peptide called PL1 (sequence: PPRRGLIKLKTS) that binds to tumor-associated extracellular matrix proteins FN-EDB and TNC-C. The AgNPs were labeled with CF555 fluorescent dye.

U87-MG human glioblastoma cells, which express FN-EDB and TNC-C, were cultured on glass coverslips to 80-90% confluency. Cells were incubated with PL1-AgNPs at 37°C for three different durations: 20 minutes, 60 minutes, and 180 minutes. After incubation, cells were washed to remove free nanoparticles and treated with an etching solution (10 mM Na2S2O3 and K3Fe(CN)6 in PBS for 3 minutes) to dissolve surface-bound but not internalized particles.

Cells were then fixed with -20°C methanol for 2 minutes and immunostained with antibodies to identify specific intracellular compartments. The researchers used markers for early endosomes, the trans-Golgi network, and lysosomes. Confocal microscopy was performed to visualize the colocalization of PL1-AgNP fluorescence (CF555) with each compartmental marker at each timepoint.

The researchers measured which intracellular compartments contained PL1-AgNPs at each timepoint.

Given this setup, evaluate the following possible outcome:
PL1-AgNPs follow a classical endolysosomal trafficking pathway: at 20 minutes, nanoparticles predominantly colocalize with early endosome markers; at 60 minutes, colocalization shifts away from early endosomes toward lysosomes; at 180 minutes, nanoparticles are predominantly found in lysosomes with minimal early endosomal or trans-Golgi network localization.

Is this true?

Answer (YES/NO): NO